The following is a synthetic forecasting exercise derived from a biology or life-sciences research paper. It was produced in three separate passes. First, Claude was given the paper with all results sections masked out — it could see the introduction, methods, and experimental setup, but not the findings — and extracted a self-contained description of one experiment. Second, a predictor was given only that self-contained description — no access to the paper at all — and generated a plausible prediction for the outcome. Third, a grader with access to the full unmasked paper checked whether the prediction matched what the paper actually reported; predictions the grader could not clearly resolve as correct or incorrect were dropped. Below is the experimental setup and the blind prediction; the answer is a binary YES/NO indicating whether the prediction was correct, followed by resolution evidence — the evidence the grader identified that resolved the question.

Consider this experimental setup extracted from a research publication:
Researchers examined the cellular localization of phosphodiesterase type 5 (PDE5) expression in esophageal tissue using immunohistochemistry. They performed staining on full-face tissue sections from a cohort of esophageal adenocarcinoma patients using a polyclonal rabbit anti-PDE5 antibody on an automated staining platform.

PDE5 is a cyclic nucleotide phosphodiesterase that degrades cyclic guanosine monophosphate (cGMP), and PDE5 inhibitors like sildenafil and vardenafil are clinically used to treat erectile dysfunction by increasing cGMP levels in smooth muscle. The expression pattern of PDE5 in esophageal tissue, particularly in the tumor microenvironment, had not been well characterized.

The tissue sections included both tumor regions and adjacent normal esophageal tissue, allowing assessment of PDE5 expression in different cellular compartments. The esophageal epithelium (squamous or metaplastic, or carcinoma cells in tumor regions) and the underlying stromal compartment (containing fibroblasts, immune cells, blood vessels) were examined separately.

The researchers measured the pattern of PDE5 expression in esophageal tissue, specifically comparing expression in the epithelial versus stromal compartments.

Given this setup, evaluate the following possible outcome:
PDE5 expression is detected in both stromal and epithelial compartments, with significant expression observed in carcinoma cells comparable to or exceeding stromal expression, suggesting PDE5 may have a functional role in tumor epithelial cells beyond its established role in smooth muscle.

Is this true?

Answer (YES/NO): NO